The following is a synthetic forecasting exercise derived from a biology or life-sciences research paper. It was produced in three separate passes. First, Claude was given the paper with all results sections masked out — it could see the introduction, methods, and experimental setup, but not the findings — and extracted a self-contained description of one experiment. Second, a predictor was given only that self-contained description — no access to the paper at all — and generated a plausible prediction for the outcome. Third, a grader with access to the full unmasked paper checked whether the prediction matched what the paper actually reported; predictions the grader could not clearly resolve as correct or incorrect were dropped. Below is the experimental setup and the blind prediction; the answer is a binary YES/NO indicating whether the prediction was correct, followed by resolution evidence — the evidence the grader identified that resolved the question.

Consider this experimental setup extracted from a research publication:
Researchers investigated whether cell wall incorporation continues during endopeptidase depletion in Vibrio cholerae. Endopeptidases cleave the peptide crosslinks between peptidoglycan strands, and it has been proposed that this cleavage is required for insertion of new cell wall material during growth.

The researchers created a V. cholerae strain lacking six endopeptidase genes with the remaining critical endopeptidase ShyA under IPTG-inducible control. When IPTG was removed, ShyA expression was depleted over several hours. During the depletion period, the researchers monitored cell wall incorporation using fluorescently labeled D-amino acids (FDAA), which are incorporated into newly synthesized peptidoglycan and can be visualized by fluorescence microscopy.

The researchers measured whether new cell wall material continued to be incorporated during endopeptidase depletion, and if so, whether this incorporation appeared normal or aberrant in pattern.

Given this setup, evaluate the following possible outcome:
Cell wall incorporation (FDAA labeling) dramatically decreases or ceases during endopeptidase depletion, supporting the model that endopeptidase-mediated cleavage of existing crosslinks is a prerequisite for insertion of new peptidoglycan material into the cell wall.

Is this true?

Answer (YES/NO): NO